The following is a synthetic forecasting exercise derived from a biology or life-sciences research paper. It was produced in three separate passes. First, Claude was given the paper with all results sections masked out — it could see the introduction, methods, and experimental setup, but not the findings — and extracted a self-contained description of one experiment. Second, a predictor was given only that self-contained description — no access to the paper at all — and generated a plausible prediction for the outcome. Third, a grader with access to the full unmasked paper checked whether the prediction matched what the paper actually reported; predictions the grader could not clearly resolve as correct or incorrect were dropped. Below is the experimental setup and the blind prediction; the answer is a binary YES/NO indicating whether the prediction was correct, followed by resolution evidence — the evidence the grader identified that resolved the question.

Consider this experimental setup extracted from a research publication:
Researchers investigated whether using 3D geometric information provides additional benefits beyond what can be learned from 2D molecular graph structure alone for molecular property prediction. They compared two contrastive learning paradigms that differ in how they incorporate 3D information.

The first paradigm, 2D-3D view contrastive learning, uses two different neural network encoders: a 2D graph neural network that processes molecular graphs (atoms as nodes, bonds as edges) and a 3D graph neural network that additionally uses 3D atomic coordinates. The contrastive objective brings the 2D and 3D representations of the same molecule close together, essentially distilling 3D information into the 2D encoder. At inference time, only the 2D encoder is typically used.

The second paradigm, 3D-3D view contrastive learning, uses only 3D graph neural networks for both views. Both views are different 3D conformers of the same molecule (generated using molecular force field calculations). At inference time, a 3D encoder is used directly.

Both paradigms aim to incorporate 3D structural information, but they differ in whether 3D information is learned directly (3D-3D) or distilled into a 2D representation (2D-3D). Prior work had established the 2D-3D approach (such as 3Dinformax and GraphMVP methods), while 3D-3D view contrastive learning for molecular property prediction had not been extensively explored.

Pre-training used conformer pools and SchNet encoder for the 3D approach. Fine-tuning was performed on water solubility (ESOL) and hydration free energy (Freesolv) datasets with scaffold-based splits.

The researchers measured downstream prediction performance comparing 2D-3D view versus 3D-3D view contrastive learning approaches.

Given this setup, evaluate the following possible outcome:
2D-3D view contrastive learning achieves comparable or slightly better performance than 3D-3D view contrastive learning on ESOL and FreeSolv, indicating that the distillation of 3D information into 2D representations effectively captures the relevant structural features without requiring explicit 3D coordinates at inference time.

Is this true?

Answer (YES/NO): NO